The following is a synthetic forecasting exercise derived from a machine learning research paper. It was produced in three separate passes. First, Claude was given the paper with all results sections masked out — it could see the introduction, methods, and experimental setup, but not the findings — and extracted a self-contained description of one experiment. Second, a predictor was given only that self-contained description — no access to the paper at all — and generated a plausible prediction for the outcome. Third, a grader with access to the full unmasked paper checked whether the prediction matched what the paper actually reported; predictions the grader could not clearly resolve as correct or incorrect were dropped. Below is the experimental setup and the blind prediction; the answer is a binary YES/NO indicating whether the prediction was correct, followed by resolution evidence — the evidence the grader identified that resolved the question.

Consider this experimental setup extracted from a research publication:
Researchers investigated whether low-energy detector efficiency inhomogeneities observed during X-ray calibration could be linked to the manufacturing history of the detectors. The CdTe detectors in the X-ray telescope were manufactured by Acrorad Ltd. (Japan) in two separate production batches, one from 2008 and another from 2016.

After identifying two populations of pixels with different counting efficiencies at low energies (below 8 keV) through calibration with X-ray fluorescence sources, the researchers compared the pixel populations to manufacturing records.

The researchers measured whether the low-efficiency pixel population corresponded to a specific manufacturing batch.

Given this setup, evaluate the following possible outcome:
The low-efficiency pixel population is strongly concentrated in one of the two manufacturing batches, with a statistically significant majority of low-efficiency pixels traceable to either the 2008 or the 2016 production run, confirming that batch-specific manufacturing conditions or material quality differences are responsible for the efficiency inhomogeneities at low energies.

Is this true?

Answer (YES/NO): YES